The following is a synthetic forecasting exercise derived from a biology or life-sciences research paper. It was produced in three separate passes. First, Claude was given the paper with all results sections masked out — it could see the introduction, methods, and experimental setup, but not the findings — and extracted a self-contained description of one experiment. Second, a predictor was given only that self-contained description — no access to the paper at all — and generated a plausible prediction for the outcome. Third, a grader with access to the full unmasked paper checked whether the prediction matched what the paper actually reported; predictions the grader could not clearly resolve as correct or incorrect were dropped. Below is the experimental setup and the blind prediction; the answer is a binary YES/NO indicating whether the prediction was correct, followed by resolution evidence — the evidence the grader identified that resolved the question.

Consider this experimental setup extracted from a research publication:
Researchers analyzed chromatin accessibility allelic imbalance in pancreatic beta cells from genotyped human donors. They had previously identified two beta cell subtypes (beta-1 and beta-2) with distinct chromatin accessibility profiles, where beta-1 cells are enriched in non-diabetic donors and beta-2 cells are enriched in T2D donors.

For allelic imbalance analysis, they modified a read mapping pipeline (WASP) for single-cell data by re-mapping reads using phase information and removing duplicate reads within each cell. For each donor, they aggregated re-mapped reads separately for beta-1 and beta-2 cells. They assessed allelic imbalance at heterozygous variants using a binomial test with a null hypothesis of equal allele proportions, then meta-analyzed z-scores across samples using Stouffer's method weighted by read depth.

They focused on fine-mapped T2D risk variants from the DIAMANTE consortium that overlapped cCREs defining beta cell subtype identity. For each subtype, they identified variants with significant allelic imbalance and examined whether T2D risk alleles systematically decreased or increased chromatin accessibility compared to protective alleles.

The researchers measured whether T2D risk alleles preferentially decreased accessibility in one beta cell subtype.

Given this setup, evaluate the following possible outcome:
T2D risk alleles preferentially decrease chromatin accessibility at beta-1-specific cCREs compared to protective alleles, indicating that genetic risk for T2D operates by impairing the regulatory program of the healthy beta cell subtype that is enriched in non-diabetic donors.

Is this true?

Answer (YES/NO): YES